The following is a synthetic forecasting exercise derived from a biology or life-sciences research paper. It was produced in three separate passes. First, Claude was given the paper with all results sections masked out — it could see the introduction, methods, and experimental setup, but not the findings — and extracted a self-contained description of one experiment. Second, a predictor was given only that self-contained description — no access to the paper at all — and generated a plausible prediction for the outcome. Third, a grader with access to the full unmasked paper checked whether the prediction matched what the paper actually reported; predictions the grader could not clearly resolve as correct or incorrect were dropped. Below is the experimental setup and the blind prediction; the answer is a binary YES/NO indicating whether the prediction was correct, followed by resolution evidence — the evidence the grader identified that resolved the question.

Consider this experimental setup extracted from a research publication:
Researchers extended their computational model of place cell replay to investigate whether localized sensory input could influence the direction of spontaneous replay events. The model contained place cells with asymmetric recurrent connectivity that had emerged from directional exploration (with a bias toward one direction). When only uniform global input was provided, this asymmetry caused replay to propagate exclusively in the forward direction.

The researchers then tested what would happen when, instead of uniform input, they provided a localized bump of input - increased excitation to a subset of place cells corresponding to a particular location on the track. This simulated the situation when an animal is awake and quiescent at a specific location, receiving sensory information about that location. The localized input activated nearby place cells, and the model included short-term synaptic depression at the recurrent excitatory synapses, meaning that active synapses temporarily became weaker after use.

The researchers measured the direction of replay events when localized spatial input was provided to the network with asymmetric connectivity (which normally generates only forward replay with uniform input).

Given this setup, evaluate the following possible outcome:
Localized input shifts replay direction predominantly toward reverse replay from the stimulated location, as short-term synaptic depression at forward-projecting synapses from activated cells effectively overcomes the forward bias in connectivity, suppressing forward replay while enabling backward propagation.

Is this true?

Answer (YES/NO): YES